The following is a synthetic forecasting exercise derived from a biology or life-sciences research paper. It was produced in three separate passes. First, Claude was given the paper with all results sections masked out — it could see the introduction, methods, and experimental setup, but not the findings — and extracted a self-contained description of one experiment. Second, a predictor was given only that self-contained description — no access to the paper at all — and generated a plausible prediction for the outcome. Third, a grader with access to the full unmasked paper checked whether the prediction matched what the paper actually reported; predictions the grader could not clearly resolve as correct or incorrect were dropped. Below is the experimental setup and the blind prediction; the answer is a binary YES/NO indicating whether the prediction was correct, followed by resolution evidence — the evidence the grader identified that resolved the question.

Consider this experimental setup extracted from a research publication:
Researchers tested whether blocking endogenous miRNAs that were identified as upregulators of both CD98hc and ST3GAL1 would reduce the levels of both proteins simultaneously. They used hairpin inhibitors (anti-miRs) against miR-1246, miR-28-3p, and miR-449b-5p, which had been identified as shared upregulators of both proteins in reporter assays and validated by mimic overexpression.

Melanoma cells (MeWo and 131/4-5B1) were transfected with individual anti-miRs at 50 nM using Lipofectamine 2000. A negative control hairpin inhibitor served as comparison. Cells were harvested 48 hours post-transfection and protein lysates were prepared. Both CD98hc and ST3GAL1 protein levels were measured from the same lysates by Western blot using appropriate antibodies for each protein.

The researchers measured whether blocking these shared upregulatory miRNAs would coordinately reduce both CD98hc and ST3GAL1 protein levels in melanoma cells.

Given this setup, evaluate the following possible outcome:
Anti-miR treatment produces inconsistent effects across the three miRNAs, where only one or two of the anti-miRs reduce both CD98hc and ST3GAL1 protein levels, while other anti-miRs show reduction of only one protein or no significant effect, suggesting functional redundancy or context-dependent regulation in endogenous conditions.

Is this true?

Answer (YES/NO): NO